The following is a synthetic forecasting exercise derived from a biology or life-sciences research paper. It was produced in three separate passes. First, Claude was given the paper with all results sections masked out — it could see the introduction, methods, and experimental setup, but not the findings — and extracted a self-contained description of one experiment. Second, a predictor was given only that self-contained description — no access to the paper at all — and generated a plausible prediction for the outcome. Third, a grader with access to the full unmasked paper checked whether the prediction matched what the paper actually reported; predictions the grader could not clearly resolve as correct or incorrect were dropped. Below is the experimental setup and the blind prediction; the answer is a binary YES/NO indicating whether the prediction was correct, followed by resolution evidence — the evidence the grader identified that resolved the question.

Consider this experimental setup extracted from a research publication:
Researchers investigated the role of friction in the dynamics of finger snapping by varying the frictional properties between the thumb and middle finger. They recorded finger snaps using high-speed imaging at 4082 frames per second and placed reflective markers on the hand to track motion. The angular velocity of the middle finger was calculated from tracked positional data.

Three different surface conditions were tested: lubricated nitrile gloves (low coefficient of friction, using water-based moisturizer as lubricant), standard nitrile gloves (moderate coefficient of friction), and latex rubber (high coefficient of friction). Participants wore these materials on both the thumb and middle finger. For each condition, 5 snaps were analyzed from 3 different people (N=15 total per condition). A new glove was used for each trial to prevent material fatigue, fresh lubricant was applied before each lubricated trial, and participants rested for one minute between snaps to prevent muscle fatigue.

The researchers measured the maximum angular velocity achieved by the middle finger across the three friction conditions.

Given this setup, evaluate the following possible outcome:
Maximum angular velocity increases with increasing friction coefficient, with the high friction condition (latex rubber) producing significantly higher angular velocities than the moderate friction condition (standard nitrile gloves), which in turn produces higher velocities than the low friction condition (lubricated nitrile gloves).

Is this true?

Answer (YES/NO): NO